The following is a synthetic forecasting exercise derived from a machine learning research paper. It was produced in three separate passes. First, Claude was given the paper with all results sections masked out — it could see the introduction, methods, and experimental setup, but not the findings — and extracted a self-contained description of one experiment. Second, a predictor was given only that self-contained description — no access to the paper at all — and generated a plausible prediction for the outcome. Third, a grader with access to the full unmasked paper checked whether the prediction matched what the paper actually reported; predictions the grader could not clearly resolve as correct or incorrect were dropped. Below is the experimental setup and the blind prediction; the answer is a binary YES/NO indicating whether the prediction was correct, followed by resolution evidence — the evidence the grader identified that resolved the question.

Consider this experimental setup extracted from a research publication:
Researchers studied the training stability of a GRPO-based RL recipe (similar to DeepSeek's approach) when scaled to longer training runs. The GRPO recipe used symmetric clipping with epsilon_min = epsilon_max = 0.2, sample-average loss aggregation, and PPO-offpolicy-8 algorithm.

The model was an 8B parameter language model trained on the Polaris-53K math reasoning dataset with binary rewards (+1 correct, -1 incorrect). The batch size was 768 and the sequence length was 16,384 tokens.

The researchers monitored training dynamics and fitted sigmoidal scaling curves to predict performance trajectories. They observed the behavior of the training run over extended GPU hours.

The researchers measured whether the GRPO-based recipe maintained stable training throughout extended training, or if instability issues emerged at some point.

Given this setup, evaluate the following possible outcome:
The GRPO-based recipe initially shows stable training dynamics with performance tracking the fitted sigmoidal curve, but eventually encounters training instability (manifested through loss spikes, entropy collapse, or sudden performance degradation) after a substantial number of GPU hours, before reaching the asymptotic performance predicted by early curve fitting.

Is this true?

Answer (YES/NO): YES